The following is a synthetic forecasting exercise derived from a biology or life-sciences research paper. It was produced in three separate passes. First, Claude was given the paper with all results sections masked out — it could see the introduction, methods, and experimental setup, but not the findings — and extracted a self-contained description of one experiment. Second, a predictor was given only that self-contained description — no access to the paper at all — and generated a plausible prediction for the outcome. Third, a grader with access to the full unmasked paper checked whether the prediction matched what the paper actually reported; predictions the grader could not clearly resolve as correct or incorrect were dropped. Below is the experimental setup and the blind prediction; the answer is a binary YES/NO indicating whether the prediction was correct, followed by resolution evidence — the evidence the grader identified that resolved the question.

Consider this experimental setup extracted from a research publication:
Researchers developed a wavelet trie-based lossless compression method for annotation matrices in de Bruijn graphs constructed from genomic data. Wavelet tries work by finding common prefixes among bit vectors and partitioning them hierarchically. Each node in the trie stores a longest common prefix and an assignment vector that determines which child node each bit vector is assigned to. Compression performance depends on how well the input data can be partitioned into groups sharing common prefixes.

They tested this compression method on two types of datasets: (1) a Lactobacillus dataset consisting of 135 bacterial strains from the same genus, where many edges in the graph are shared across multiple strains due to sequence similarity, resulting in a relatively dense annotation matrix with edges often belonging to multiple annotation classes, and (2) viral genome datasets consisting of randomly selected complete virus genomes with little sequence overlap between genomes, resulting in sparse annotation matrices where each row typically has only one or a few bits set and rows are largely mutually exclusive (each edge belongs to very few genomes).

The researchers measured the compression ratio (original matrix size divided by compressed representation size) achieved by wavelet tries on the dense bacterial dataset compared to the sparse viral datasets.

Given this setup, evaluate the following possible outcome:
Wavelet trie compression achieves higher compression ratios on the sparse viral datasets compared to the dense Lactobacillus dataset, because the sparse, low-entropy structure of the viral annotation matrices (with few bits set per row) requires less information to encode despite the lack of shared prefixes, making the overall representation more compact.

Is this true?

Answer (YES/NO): NO